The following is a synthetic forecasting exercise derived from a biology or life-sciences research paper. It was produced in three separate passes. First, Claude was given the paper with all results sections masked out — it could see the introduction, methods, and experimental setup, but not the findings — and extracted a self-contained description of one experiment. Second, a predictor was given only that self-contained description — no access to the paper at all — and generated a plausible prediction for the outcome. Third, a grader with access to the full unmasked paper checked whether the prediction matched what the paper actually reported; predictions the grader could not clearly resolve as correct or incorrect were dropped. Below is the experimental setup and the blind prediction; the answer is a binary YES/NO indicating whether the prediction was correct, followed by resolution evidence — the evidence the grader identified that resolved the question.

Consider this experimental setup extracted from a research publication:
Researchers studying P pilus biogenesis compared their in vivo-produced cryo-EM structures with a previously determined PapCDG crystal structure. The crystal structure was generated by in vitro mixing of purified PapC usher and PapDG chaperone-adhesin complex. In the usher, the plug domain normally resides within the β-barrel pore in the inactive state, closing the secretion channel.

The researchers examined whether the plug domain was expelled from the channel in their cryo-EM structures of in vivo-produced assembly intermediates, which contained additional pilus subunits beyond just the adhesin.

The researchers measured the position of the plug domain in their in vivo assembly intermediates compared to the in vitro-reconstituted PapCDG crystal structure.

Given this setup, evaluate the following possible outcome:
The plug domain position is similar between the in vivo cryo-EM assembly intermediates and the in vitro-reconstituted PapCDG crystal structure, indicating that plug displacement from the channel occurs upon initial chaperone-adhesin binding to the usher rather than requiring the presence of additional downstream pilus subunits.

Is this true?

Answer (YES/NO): NO